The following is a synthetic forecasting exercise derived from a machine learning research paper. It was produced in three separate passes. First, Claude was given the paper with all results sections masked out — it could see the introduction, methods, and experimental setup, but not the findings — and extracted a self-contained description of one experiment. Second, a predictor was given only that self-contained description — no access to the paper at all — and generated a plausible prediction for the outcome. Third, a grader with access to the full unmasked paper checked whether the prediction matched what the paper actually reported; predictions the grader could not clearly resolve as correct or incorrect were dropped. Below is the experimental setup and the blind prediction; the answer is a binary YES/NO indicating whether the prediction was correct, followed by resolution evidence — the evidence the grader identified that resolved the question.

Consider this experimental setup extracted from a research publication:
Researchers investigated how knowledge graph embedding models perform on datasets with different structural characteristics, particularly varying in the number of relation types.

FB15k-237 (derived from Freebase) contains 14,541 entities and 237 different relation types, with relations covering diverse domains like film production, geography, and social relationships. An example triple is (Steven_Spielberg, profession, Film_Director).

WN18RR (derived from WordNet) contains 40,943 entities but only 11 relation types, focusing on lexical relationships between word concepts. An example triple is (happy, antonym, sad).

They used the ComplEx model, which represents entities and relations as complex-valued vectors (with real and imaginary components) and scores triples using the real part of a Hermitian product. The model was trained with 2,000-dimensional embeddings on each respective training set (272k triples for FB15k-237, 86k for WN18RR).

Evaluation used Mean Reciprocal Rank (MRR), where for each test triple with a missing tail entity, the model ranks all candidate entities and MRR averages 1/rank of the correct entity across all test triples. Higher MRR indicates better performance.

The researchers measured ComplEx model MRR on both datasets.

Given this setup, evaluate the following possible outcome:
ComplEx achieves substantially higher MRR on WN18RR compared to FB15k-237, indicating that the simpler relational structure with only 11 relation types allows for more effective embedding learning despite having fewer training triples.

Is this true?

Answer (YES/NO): YES